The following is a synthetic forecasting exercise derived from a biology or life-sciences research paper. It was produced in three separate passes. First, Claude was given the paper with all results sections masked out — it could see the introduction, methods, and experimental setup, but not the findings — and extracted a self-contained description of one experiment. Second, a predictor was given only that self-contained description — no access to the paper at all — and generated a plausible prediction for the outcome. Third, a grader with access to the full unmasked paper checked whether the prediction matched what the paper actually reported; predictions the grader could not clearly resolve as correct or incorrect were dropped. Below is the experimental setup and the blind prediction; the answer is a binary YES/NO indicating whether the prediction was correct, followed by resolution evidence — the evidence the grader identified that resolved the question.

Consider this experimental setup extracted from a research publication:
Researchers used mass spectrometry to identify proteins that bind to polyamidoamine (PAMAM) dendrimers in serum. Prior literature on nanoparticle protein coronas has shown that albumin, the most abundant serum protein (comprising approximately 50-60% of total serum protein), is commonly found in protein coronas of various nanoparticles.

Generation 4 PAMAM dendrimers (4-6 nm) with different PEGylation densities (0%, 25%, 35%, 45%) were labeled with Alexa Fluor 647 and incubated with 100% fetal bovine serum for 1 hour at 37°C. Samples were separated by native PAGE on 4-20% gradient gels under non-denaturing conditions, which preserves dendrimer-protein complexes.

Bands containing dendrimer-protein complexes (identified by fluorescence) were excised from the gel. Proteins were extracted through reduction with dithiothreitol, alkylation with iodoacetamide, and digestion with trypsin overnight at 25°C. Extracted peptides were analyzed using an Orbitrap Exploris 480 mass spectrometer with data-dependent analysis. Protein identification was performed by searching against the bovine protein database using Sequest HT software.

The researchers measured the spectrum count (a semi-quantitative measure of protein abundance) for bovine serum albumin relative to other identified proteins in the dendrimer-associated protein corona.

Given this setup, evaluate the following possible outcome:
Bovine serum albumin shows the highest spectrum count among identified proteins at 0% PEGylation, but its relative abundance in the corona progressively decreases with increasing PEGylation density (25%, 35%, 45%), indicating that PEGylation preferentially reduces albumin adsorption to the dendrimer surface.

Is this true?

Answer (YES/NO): NO